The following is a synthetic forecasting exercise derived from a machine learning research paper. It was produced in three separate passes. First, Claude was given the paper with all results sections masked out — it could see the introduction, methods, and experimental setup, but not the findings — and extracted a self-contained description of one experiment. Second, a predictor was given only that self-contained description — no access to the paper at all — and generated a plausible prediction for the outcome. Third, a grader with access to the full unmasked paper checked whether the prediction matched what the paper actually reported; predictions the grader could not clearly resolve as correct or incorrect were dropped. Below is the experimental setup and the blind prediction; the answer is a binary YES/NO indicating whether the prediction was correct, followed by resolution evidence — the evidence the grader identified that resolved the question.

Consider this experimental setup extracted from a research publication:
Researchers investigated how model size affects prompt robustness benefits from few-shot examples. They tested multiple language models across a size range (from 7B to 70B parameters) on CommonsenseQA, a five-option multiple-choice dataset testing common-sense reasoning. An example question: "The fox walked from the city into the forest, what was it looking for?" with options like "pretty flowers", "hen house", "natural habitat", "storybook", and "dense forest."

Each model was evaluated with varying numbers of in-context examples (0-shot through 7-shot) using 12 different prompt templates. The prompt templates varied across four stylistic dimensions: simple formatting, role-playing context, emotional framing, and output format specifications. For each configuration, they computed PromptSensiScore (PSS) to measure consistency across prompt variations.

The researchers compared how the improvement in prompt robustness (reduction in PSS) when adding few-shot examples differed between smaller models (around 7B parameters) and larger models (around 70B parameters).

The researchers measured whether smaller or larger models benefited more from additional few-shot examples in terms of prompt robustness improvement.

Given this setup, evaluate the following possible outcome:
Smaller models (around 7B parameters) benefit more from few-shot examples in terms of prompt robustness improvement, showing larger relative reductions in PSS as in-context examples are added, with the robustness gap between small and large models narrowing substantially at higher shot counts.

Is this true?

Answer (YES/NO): NO